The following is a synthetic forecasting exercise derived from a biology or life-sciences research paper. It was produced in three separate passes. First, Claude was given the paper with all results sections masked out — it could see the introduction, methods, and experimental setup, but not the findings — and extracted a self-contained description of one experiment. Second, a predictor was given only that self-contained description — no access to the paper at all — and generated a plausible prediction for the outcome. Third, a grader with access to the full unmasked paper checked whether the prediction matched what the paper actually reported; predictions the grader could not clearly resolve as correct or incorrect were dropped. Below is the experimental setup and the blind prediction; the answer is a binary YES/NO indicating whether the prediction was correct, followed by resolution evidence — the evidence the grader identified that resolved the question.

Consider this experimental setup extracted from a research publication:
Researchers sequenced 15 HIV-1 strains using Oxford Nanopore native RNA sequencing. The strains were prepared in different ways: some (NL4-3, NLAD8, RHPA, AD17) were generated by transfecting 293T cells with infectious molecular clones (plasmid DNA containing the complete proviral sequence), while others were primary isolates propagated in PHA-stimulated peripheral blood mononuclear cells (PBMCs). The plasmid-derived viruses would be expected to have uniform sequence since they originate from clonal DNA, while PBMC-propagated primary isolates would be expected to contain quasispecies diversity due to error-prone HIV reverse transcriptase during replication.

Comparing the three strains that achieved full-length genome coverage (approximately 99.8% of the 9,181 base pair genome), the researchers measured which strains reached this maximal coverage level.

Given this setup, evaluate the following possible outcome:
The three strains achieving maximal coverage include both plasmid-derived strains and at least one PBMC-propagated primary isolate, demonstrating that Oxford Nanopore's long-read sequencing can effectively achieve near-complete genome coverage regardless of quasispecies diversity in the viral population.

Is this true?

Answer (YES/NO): YES